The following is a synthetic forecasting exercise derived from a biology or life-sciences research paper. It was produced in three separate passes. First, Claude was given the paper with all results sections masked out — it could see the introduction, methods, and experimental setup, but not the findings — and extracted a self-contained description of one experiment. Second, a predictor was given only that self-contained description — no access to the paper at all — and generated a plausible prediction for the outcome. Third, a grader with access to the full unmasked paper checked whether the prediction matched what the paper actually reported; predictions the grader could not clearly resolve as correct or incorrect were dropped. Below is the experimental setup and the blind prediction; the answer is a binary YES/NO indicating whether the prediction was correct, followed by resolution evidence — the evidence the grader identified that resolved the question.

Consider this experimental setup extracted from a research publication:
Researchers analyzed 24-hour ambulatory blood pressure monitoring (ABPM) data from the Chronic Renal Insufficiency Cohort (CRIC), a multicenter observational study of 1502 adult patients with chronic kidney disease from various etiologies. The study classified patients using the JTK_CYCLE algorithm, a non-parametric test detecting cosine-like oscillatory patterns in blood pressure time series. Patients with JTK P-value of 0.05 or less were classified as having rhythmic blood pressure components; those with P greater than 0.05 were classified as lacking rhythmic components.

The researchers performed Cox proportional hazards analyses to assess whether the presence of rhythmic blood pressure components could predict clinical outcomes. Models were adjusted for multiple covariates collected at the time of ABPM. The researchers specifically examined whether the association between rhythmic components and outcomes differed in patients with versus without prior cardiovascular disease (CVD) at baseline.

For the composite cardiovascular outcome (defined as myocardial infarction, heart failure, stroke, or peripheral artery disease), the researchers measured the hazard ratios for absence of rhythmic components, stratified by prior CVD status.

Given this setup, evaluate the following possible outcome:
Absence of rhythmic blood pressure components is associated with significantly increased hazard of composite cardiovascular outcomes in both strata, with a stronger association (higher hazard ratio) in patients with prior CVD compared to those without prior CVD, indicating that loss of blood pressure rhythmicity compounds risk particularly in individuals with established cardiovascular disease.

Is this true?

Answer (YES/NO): NO